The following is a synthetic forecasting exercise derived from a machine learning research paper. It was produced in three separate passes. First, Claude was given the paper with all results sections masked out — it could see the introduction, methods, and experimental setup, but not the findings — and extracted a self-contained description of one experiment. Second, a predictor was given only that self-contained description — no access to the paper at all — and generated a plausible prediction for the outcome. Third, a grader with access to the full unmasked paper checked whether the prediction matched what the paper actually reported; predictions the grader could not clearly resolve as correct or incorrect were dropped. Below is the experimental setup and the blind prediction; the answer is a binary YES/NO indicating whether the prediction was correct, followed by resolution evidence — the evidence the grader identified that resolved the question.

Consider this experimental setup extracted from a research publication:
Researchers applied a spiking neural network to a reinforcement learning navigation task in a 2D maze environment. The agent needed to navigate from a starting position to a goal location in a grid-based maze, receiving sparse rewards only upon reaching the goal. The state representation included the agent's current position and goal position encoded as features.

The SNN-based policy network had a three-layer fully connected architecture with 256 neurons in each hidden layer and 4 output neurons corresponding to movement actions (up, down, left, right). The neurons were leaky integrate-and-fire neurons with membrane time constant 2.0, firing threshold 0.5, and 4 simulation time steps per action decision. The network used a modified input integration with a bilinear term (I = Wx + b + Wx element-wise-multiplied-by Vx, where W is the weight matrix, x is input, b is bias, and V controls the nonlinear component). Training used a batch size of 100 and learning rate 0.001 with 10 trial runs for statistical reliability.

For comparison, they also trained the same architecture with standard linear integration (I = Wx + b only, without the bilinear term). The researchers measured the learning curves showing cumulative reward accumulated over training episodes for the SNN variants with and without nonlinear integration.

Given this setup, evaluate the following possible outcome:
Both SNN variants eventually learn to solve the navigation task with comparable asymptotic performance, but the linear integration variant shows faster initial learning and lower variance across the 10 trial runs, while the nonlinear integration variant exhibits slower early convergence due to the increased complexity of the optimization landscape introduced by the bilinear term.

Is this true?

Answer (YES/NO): NO